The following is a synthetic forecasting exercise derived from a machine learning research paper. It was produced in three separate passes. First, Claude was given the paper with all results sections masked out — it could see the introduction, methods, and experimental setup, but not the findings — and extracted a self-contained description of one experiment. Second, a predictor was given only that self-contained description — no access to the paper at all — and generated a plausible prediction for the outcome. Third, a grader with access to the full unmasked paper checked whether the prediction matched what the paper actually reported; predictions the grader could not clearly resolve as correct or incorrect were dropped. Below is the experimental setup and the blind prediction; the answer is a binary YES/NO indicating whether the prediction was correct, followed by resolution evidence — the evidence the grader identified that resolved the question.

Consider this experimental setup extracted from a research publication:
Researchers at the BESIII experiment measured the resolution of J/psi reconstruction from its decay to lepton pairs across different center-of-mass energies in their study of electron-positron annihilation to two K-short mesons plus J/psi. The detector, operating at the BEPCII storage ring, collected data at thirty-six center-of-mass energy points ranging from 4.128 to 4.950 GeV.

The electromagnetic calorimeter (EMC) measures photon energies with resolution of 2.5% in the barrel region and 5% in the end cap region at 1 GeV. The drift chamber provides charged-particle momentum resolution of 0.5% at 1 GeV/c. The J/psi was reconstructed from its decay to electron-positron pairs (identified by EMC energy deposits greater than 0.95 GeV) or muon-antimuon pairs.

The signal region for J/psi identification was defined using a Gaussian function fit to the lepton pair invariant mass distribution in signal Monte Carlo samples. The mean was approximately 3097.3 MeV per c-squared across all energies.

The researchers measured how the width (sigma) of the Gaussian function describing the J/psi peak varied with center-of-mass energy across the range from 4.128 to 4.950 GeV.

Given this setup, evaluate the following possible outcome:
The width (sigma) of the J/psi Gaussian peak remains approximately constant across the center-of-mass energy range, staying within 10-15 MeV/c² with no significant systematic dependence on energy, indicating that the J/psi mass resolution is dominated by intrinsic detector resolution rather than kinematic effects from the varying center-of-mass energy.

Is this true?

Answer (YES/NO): NO